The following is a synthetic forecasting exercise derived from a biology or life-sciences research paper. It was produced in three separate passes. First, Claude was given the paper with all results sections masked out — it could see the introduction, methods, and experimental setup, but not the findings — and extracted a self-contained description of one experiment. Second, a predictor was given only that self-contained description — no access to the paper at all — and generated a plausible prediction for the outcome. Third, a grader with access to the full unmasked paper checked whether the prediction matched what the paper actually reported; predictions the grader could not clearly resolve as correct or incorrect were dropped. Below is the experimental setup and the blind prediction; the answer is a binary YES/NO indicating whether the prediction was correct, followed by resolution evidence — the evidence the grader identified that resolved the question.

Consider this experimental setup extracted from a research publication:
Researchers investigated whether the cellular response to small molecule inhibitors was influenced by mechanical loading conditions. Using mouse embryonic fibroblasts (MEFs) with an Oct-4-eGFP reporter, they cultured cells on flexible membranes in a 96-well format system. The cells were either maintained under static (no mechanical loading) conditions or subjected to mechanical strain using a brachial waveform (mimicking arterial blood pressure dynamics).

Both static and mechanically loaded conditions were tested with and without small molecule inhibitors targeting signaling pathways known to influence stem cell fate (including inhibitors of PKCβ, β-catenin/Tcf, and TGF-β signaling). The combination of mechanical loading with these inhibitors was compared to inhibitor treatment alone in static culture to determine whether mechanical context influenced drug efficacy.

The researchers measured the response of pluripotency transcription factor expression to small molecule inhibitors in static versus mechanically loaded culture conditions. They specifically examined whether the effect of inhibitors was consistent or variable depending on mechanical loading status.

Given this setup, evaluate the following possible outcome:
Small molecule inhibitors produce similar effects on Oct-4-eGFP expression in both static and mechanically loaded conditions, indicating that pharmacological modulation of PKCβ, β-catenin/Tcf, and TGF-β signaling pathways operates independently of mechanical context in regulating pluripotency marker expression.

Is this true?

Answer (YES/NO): NO